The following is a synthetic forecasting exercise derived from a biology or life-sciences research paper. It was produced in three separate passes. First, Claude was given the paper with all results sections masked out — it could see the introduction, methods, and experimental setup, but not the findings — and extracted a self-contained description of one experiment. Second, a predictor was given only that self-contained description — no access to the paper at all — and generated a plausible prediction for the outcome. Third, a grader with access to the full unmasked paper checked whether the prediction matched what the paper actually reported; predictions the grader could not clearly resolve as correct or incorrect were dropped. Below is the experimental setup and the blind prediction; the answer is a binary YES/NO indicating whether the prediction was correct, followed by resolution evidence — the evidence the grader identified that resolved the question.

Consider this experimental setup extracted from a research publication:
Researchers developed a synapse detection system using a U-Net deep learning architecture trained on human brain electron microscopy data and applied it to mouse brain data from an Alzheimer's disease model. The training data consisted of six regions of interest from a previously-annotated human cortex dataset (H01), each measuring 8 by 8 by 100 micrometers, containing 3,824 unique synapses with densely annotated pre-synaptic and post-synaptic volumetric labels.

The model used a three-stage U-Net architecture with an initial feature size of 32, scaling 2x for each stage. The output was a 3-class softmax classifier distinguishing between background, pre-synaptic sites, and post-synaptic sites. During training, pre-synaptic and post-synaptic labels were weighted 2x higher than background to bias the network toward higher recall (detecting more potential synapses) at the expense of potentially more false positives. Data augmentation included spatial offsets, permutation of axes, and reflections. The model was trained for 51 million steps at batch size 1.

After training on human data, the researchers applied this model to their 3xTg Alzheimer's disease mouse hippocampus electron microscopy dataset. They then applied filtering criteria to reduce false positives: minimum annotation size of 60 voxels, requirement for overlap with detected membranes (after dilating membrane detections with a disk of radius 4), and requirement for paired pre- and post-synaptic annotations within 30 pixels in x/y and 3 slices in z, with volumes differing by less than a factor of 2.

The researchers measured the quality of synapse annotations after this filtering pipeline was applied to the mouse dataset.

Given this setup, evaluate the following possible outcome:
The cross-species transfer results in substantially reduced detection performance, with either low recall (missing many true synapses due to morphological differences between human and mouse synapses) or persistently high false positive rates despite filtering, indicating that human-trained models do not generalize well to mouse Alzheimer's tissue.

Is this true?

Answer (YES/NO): NO